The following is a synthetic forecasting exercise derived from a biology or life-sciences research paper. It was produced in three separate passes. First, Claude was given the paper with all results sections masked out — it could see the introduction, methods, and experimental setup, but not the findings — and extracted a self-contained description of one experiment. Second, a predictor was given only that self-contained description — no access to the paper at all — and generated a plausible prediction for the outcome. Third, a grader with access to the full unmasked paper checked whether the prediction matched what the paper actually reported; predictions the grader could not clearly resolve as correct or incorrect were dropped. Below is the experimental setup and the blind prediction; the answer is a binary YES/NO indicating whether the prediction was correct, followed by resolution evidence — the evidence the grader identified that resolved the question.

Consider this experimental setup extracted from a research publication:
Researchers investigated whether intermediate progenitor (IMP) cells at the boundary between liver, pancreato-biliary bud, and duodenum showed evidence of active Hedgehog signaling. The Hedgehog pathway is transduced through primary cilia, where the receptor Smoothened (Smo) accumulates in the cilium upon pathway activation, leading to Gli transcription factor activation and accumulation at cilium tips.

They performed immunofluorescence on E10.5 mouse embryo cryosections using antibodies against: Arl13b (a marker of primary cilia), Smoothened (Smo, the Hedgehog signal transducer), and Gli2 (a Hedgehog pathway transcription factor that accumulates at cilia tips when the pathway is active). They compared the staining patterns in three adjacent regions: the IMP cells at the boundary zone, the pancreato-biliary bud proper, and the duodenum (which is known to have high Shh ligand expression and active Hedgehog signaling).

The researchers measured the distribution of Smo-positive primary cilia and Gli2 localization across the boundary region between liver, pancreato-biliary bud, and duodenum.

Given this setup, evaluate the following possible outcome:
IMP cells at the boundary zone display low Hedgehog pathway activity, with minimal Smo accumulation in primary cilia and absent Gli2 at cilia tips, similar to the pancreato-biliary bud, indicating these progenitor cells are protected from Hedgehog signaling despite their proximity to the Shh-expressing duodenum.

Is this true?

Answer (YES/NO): NO